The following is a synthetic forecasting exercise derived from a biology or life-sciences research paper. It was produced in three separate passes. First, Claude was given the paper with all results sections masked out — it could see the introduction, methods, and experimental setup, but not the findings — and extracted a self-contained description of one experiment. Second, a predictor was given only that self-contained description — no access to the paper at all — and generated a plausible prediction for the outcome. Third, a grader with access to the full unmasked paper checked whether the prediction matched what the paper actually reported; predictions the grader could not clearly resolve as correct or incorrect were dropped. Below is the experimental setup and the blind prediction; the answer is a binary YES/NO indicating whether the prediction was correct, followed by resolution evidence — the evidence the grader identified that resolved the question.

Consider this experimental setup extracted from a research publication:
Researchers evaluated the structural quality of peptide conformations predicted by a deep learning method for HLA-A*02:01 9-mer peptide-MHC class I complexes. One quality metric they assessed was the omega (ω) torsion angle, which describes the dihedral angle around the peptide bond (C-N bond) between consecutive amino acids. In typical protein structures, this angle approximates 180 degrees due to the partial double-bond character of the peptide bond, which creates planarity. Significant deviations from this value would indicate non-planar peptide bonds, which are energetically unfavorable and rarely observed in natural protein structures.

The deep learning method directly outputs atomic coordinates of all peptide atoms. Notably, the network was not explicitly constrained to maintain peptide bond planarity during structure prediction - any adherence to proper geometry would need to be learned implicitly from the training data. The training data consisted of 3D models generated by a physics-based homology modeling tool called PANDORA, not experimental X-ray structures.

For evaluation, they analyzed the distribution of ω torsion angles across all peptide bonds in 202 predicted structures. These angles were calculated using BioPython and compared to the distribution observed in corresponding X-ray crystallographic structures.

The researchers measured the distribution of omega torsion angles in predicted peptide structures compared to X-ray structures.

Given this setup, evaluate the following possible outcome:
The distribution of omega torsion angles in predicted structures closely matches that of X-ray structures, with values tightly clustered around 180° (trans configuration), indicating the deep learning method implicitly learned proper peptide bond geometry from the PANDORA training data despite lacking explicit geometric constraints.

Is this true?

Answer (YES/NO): NO